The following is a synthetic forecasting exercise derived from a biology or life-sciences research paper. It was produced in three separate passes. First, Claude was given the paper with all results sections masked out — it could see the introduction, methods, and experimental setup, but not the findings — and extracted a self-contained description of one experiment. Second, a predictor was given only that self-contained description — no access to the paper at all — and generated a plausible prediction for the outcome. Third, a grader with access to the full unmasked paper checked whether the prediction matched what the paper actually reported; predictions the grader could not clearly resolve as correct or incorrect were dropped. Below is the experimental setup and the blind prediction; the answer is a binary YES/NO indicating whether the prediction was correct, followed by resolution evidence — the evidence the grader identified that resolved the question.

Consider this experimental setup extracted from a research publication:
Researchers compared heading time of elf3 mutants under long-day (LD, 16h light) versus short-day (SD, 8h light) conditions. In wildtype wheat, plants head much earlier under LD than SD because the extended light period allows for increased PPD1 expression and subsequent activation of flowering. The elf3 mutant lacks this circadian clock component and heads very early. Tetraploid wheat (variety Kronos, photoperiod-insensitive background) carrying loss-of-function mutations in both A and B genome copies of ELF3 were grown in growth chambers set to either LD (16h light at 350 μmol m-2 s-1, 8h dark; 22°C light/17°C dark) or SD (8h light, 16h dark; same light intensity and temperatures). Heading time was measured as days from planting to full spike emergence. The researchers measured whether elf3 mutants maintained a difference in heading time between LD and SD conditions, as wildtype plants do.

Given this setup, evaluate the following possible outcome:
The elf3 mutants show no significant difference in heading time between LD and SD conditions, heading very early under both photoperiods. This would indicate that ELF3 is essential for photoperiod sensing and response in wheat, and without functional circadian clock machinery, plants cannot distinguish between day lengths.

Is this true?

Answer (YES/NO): NO